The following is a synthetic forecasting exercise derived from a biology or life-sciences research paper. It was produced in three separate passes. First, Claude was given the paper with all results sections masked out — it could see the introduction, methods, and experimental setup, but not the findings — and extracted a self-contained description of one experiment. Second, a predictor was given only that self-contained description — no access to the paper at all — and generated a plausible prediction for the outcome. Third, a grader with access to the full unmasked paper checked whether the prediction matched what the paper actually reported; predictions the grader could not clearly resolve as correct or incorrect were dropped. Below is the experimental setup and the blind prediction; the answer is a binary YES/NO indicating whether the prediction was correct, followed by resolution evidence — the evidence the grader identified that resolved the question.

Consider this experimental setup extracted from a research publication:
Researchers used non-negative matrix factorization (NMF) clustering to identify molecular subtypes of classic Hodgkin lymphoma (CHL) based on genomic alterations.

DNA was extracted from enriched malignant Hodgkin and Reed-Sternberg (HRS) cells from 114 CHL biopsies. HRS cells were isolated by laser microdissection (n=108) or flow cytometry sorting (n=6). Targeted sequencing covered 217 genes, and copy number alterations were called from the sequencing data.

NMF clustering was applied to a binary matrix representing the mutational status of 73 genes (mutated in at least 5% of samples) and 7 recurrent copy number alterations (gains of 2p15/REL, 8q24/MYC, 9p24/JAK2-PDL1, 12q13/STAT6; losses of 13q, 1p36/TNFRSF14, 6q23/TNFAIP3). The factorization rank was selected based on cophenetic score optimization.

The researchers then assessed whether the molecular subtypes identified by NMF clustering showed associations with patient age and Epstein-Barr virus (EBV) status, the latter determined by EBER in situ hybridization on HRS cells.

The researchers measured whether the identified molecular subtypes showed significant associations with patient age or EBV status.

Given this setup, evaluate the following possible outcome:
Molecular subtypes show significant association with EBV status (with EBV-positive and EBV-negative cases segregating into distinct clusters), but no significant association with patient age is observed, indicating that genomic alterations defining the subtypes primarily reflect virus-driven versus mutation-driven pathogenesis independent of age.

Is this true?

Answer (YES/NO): NO